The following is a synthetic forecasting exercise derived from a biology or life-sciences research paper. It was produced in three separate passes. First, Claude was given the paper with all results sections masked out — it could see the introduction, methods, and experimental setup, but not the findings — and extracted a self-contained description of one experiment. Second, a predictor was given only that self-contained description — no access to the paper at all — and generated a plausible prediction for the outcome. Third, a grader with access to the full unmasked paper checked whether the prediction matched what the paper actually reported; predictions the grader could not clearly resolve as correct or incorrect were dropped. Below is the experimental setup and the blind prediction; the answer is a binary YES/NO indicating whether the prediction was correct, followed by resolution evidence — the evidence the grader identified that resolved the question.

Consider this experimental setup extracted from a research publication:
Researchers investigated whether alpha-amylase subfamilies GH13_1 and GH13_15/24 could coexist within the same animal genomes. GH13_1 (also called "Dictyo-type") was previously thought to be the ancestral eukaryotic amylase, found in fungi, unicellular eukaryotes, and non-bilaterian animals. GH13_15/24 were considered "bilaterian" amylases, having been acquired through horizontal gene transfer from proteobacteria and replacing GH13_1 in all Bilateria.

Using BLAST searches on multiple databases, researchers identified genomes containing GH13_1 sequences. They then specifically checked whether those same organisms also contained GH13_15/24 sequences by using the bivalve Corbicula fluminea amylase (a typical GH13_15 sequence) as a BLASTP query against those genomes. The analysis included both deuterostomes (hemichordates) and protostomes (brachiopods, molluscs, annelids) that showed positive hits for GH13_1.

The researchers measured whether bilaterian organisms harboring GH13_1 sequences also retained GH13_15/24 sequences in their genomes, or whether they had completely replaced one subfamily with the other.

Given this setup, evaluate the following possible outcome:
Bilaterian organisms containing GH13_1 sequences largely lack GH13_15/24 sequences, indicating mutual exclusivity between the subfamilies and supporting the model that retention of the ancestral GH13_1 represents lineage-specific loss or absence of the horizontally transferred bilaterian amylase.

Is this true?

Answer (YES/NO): NO